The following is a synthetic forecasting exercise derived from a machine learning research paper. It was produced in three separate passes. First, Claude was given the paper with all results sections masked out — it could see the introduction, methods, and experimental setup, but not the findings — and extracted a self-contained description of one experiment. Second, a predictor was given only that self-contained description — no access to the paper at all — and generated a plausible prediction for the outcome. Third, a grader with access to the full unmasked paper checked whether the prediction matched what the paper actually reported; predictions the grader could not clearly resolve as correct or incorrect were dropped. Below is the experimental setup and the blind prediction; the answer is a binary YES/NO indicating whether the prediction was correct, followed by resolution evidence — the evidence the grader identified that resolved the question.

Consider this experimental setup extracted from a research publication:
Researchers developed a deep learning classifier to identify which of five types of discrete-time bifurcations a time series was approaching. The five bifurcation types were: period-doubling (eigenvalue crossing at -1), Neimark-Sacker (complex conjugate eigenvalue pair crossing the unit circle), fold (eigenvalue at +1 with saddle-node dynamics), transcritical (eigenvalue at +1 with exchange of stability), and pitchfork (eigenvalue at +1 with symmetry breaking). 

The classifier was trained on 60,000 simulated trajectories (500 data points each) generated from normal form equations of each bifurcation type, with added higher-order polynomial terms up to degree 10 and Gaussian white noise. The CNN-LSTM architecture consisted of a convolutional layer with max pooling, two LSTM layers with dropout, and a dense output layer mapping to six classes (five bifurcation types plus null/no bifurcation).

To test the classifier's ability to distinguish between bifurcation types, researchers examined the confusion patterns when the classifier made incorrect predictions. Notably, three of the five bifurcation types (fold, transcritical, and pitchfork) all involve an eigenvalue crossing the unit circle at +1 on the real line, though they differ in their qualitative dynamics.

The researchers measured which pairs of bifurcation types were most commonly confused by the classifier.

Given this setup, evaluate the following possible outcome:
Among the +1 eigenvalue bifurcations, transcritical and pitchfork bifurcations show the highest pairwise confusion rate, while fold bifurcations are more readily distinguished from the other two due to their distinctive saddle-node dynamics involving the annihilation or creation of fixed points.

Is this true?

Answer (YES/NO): YES